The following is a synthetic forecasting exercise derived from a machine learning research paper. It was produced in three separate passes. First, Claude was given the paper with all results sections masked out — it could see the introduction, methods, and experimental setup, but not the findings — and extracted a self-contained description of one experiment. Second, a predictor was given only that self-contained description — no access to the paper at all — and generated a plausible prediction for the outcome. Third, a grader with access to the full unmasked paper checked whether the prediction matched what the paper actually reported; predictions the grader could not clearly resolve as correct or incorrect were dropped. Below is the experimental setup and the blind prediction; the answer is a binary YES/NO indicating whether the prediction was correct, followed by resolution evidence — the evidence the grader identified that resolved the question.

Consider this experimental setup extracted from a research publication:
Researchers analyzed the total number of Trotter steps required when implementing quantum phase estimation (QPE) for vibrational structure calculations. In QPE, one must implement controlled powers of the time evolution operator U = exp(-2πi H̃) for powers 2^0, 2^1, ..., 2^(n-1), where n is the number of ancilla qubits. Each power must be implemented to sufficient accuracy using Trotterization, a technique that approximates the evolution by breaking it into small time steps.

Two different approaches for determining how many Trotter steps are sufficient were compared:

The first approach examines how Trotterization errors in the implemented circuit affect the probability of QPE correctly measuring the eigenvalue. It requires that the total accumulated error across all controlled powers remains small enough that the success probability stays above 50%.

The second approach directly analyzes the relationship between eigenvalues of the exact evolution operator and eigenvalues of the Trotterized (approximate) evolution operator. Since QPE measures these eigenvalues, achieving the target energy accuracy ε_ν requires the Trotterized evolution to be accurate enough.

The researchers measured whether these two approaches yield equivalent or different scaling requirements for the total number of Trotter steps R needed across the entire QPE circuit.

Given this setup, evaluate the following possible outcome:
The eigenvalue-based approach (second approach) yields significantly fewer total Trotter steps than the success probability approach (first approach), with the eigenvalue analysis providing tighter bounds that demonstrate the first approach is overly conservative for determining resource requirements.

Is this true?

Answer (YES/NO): NO